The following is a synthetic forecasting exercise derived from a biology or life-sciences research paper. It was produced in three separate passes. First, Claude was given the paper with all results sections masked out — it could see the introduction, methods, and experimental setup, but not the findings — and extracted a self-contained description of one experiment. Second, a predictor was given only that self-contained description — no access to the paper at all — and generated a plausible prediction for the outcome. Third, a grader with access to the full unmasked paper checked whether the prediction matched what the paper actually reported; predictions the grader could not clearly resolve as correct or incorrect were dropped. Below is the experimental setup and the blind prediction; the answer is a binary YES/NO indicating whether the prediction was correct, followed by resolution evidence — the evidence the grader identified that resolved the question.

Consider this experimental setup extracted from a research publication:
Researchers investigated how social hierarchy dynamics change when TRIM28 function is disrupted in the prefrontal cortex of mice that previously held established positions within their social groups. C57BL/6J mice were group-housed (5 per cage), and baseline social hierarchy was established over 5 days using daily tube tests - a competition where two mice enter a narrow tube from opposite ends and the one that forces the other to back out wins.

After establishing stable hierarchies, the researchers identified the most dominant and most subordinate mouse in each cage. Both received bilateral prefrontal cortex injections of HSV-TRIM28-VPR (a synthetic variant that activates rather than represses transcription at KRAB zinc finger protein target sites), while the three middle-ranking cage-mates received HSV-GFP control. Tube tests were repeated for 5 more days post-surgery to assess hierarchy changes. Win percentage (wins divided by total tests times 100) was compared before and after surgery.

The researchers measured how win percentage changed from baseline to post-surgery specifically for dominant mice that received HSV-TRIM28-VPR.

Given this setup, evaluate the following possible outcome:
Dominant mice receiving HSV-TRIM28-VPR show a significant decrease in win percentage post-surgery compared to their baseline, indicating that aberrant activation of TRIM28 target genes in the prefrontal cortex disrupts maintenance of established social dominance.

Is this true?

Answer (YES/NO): YES